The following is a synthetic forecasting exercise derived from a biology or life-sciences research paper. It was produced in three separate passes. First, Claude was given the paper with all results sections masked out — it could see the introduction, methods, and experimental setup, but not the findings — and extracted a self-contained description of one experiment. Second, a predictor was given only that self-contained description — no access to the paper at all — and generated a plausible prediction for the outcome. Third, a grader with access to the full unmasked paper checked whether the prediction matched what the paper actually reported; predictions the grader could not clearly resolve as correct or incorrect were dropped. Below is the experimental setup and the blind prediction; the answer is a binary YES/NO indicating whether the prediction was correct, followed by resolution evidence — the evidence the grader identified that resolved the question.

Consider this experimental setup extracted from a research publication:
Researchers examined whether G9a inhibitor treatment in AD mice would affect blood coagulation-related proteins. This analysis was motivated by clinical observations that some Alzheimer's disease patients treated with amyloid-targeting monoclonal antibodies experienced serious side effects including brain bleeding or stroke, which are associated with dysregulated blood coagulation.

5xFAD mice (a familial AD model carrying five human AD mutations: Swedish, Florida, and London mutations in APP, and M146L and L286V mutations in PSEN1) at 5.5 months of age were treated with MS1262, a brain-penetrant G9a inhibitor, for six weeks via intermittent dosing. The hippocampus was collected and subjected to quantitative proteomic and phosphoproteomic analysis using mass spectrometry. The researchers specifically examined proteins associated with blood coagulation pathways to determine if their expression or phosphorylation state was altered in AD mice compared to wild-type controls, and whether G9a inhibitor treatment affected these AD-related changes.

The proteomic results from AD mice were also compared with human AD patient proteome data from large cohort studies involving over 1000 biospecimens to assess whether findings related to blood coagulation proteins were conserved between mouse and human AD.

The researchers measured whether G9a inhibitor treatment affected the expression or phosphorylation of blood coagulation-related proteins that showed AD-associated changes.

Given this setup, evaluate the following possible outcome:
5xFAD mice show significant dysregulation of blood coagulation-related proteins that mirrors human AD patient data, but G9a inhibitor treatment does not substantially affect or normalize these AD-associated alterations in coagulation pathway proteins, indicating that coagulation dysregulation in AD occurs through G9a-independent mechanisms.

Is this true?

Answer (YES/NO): NO